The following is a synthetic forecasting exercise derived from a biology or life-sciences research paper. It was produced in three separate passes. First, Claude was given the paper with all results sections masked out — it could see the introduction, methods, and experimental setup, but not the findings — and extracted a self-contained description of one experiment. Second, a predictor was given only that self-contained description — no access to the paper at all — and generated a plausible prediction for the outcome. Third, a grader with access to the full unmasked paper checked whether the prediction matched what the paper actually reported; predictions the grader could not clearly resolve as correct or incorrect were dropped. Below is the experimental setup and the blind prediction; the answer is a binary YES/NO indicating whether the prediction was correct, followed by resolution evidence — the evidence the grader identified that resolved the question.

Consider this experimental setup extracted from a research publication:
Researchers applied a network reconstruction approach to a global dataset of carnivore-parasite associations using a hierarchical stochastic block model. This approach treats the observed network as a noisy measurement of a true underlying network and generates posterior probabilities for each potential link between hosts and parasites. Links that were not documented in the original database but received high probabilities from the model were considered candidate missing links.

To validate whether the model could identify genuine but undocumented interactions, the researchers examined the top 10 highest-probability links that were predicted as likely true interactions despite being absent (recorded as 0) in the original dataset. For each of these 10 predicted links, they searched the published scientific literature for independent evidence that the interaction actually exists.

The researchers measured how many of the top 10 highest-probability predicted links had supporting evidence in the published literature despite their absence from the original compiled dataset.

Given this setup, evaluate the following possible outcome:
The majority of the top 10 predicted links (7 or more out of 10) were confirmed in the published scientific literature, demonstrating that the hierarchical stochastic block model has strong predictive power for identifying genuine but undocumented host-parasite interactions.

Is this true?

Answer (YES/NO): YES